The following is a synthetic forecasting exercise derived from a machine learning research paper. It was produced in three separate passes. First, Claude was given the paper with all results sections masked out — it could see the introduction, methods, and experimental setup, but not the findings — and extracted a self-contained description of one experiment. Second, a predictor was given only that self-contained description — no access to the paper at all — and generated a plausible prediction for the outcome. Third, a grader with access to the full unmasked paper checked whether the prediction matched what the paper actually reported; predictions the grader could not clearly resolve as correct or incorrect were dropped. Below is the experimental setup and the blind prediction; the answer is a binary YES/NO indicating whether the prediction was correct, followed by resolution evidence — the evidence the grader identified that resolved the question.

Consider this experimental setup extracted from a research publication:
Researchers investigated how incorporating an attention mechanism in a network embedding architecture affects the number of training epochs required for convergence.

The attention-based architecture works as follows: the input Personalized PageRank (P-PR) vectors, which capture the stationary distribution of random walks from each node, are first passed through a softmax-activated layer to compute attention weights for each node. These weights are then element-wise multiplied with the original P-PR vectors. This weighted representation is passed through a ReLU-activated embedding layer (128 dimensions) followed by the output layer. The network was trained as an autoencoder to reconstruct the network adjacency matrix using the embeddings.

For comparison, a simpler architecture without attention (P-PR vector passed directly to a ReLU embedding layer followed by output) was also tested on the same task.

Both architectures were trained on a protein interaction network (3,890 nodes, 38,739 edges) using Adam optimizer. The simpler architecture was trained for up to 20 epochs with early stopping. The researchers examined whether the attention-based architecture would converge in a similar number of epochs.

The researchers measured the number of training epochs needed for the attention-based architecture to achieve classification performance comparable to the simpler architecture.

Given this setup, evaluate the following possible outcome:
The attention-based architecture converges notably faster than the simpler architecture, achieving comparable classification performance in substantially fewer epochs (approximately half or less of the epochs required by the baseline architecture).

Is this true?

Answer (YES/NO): NO